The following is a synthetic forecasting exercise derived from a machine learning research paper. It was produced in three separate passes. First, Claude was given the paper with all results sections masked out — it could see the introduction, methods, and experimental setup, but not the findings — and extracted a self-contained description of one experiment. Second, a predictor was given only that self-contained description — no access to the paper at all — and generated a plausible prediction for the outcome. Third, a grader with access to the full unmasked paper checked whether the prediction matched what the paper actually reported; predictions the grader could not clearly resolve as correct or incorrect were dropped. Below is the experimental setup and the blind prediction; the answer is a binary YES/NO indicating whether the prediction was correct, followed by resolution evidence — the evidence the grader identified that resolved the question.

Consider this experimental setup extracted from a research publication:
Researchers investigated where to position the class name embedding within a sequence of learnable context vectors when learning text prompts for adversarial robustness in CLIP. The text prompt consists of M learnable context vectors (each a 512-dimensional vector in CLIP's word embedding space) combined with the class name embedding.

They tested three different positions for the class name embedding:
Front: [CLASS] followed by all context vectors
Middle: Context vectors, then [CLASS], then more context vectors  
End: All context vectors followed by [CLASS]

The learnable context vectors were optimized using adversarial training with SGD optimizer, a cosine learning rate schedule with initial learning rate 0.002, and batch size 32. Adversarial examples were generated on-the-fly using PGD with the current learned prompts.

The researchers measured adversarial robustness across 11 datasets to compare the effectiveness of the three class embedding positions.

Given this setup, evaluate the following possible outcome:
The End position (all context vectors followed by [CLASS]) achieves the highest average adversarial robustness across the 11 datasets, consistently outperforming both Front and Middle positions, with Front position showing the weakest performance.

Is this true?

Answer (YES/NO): NO